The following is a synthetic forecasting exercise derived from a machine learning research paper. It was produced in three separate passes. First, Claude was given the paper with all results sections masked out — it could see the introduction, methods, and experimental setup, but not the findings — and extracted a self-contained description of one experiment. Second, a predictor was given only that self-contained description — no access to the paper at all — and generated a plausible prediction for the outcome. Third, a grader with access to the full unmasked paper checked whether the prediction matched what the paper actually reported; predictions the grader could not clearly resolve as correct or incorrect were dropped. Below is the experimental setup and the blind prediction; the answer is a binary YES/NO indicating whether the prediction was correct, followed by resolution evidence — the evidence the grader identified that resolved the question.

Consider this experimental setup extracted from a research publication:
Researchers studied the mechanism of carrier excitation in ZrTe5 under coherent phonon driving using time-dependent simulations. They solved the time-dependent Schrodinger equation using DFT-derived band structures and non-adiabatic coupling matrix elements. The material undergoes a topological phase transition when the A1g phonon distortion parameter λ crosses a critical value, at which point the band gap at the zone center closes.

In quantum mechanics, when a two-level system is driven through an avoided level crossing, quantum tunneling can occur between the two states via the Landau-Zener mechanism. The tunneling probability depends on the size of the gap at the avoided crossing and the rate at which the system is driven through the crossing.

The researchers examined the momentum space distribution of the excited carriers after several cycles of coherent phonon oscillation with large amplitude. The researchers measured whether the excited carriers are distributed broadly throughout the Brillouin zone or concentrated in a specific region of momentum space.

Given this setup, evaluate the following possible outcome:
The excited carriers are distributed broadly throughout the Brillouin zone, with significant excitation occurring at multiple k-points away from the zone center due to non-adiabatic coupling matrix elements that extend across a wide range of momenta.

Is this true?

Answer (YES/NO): NO